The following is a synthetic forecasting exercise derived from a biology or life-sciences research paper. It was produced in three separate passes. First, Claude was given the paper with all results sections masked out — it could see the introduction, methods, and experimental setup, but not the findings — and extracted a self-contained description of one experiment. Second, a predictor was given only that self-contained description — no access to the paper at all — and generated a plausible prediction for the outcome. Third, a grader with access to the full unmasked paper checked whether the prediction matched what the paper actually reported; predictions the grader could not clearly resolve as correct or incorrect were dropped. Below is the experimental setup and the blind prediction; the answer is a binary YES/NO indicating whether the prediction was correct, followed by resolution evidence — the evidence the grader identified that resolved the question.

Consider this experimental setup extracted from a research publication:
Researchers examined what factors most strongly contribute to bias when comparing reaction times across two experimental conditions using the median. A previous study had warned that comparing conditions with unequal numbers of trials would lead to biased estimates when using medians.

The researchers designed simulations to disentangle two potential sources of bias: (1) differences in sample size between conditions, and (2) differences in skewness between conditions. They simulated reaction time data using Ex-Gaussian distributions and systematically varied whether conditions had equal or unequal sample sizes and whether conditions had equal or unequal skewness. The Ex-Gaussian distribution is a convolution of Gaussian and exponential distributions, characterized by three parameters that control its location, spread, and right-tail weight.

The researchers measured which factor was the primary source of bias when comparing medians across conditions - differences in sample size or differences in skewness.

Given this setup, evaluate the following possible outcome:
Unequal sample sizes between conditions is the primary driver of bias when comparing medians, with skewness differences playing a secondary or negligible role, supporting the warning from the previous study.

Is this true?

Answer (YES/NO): NO